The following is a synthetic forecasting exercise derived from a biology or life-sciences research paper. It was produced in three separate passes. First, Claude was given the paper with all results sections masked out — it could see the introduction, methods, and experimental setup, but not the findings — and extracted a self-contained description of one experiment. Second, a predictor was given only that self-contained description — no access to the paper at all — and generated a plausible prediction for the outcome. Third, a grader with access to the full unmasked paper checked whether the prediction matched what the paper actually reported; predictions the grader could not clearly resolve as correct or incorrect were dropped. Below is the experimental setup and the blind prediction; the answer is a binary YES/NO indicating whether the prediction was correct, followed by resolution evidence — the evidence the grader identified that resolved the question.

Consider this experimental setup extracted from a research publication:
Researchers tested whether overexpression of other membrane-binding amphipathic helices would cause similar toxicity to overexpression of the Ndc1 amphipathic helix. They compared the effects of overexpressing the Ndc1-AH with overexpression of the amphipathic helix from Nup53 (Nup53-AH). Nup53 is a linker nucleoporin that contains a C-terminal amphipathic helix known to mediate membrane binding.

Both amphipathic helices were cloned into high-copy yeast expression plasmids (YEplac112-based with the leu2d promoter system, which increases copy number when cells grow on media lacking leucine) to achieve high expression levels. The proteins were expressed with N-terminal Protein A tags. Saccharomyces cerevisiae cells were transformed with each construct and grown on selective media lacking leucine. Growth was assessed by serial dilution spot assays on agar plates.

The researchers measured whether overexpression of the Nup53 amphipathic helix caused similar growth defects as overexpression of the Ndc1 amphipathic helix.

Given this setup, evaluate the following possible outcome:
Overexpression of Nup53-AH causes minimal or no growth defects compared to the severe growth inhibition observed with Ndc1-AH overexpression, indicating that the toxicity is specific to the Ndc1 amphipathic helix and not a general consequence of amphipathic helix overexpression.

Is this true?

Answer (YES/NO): NO